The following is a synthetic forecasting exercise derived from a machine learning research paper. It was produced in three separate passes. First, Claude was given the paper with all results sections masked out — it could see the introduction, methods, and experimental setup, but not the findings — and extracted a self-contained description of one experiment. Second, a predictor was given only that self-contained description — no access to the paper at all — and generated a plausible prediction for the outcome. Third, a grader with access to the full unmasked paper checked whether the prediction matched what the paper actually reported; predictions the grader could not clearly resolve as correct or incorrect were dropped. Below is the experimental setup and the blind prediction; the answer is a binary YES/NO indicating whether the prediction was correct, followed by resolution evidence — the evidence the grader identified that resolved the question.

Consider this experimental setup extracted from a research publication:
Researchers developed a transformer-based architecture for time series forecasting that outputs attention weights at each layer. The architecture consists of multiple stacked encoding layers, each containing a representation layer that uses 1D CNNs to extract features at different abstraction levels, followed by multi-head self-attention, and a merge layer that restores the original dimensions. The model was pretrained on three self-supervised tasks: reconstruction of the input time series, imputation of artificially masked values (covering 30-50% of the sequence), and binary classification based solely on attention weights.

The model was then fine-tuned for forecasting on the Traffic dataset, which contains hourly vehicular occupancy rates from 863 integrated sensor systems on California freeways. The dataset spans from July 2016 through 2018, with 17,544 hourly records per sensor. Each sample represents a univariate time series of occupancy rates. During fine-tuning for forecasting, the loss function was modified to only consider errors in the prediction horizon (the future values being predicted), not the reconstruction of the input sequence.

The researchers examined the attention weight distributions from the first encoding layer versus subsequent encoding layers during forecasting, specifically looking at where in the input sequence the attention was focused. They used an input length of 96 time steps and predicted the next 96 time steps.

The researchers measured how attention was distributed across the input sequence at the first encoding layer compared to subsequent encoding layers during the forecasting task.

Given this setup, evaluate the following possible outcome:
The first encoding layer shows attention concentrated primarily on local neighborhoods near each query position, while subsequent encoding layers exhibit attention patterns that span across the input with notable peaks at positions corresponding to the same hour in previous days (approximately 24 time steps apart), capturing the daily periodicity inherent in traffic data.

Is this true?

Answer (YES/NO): NO